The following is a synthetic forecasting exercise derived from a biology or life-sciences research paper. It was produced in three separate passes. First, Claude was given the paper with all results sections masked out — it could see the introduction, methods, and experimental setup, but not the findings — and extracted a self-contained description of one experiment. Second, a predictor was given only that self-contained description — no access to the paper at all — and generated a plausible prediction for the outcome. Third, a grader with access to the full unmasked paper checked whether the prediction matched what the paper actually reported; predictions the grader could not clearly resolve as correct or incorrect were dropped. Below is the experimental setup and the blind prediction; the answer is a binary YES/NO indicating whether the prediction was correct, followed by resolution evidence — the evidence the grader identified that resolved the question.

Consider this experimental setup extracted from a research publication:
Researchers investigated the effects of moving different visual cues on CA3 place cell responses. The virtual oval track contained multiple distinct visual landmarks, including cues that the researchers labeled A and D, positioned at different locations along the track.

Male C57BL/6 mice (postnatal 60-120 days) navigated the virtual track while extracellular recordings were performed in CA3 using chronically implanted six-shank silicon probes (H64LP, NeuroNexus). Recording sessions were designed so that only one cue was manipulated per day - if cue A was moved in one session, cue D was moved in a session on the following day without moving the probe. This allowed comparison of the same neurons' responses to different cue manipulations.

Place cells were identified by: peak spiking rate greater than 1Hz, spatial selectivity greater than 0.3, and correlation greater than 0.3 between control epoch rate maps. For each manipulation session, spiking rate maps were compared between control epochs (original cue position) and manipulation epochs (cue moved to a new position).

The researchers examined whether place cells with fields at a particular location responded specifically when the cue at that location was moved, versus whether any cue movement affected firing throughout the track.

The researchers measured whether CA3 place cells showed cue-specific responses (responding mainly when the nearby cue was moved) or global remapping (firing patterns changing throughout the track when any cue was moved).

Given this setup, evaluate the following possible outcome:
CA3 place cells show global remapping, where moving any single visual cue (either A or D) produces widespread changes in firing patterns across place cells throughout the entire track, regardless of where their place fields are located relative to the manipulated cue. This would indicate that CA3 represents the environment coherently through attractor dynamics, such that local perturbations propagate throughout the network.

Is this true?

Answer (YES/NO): NO